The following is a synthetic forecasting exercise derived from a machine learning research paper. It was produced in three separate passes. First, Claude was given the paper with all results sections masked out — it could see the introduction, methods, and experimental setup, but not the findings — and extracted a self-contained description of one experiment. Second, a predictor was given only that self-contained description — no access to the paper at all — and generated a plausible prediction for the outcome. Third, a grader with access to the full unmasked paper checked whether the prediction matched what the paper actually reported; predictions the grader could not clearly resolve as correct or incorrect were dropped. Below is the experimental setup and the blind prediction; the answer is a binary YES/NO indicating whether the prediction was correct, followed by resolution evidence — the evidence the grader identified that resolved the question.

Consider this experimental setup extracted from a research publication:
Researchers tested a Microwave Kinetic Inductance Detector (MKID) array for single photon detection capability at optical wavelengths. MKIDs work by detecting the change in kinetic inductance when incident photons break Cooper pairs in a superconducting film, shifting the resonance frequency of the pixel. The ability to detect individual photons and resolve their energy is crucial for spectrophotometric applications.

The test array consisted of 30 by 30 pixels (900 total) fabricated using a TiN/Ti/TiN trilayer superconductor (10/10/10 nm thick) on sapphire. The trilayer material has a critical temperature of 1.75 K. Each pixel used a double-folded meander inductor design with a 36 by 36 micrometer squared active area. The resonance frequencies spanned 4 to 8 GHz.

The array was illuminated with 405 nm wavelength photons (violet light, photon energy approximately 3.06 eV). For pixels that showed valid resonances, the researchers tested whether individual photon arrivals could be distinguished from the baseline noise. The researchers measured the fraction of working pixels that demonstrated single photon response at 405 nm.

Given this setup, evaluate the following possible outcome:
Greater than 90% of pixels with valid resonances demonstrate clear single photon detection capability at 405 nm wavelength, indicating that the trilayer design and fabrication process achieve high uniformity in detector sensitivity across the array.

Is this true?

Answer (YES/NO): NO